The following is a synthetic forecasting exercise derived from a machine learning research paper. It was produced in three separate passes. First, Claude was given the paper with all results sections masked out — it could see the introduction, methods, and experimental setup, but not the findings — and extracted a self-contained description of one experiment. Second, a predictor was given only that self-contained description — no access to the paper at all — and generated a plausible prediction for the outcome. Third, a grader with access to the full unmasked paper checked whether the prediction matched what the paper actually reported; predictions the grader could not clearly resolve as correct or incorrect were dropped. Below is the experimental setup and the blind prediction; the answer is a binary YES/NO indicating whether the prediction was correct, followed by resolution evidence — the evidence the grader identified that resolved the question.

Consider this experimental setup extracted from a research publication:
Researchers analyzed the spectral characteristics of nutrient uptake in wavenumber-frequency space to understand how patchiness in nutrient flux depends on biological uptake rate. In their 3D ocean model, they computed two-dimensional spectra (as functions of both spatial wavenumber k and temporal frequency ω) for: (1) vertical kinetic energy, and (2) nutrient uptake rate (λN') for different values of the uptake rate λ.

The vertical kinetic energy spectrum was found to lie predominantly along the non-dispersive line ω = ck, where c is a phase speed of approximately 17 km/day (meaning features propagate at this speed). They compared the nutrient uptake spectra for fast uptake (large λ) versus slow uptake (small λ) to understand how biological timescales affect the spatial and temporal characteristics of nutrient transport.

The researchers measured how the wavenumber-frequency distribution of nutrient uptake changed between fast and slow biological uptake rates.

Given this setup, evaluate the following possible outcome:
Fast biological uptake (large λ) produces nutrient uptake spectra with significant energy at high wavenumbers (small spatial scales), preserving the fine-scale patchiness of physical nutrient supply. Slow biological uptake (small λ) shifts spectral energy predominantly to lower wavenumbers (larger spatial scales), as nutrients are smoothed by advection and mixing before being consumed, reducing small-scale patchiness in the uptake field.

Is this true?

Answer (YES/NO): NO